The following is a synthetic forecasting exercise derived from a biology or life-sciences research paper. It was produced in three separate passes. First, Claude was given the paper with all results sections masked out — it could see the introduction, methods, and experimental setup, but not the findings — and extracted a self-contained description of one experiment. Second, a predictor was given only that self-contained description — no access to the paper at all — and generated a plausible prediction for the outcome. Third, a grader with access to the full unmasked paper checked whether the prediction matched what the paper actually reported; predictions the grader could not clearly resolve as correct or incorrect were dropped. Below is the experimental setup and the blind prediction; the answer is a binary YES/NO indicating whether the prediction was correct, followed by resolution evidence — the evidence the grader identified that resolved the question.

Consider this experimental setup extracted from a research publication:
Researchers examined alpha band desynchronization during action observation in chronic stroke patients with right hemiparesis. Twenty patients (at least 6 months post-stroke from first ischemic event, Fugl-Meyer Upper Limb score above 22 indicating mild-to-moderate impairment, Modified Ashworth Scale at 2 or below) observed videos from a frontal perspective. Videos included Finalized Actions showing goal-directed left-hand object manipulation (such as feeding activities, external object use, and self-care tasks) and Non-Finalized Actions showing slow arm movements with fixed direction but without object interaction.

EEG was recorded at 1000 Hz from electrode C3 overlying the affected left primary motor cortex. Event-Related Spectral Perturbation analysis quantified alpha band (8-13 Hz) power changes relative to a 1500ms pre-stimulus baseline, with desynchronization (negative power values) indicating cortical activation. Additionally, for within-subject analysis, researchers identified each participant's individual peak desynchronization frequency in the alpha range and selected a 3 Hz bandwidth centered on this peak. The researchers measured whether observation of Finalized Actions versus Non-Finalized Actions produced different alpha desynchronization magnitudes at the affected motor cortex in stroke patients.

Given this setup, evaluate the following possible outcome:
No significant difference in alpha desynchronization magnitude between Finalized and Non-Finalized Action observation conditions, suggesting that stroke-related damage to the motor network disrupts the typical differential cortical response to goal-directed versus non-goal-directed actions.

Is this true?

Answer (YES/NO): YES